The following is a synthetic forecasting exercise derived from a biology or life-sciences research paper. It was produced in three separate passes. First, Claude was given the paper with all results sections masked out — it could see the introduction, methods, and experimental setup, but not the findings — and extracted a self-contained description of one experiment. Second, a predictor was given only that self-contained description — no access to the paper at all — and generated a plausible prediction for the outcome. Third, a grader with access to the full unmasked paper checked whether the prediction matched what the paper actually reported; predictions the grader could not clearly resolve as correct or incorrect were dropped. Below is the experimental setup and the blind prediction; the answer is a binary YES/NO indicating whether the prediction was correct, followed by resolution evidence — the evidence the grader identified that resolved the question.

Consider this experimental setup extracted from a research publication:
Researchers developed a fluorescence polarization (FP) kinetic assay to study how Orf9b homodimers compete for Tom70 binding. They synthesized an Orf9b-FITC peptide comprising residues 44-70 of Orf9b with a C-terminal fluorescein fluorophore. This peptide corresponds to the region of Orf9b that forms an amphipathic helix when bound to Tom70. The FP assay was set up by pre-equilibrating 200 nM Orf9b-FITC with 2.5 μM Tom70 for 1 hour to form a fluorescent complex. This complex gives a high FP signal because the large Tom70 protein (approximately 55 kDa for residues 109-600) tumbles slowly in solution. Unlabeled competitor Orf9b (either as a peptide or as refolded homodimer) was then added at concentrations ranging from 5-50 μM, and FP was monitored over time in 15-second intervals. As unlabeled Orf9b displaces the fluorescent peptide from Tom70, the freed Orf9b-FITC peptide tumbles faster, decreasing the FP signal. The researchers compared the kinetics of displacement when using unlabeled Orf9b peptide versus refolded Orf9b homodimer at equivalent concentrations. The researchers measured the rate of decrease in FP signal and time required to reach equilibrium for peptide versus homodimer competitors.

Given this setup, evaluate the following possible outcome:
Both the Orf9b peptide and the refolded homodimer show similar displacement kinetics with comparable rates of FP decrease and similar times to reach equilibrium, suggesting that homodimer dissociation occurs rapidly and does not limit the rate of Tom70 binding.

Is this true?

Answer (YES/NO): NO